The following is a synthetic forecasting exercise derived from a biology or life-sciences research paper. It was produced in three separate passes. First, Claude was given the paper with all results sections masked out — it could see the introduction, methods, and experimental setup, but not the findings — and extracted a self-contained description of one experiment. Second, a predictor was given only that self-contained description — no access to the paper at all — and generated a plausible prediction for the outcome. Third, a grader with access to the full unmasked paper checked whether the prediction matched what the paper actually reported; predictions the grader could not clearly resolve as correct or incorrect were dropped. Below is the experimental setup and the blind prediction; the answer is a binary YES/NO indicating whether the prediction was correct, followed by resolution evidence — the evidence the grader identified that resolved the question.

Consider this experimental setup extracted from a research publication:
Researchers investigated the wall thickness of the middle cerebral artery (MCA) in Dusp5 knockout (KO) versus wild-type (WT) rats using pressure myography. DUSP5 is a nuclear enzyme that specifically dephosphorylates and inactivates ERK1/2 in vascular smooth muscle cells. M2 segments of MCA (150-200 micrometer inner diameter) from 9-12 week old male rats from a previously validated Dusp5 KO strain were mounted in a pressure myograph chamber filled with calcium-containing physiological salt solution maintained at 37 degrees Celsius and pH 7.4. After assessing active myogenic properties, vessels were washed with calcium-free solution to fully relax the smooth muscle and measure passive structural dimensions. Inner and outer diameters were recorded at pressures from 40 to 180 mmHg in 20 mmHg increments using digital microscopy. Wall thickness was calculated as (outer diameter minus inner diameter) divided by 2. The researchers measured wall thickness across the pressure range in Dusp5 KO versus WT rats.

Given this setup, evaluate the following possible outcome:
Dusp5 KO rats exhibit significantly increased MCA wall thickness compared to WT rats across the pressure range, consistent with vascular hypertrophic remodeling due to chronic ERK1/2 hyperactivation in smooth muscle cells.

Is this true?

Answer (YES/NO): NO